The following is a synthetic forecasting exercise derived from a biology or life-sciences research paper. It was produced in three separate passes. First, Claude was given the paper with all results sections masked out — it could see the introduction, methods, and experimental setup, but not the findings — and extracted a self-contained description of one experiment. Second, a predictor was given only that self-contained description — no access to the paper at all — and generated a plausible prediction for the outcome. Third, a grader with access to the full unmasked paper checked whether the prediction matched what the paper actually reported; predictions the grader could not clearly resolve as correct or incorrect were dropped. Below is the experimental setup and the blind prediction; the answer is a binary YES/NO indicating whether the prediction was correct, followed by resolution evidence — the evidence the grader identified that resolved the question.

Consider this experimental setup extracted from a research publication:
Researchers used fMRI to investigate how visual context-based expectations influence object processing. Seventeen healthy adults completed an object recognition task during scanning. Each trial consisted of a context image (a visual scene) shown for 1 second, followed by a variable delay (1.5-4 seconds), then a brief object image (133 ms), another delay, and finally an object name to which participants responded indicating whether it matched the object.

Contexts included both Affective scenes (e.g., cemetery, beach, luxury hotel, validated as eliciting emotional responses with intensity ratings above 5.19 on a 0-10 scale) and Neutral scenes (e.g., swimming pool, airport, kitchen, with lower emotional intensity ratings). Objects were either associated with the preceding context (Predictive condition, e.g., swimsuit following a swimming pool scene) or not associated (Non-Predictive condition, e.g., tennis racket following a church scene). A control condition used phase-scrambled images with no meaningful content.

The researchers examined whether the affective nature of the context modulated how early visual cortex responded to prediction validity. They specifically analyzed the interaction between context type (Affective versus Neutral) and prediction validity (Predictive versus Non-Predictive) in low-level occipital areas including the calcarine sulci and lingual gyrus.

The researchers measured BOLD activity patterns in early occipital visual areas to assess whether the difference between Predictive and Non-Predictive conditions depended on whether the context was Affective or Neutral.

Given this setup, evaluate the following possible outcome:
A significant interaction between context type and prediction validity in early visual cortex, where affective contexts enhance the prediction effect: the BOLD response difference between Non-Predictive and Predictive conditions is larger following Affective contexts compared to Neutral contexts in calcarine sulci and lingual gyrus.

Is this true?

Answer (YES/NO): NO